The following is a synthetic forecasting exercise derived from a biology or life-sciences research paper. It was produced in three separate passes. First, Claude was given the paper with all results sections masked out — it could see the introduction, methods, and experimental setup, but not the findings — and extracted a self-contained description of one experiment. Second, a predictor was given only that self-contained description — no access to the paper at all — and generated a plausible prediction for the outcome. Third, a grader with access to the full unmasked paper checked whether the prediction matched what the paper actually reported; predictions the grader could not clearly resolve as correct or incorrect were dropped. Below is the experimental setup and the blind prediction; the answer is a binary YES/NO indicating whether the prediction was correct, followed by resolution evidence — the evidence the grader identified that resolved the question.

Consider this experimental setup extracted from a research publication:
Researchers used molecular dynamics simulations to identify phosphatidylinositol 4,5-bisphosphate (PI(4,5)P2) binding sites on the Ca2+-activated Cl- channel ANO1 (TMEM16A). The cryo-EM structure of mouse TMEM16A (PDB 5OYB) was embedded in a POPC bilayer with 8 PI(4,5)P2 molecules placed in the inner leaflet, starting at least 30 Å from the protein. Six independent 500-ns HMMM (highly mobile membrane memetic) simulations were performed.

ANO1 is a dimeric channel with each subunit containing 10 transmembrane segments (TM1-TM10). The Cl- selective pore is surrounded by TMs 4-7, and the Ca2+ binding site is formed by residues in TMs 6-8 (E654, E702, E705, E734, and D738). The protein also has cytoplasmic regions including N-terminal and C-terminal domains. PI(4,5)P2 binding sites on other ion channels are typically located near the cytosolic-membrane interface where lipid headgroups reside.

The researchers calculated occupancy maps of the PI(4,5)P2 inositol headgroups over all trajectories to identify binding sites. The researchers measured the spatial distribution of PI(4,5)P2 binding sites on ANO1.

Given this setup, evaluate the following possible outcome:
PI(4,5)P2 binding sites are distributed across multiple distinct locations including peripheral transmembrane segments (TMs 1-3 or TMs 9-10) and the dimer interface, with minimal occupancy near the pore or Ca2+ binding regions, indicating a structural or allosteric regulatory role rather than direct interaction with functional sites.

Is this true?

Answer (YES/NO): NO